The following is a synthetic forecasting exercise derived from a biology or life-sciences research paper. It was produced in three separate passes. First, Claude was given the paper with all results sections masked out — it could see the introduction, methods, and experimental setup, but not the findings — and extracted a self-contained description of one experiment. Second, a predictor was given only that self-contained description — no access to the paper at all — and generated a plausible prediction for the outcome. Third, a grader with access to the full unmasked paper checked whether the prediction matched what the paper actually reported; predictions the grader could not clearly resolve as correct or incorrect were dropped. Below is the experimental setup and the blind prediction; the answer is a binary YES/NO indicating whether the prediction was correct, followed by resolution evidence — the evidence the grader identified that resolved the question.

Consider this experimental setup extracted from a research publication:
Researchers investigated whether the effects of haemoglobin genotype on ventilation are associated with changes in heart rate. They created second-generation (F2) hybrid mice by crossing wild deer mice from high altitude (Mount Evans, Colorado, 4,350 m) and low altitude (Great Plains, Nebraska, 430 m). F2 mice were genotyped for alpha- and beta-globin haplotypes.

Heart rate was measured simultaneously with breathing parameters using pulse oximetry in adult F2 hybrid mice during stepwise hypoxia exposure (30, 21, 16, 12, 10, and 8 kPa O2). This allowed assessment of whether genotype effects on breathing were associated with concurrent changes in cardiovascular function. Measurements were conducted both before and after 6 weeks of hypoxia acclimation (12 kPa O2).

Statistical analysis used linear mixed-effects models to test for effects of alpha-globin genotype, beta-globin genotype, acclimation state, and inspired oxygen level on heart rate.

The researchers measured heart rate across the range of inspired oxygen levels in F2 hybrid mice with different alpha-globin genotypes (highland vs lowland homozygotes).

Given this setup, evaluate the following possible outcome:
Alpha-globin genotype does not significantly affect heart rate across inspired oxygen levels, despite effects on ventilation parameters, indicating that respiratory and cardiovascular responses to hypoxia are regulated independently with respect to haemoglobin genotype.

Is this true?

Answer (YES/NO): YES